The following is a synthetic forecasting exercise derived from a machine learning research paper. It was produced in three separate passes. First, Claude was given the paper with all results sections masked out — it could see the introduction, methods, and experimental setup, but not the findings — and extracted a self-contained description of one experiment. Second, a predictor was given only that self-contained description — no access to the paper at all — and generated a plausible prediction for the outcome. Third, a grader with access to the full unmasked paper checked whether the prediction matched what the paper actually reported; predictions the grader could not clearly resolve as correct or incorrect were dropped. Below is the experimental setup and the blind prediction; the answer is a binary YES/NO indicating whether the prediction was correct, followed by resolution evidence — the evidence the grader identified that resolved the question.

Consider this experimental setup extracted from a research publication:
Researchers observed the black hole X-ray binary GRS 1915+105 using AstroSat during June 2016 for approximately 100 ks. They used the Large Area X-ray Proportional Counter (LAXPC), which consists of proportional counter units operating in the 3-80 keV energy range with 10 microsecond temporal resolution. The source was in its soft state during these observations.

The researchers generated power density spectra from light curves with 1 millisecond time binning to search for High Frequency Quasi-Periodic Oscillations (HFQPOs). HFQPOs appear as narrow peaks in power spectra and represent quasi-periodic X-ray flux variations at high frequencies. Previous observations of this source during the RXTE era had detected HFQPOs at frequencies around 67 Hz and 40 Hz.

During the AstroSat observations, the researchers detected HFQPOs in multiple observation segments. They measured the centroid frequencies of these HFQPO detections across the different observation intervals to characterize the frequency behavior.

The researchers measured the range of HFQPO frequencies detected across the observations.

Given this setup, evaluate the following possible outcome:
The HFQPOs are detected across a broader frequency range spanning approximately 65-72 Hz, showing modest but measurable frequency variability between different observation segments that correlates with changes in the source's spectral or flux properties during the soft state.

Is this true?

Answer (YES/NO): NO